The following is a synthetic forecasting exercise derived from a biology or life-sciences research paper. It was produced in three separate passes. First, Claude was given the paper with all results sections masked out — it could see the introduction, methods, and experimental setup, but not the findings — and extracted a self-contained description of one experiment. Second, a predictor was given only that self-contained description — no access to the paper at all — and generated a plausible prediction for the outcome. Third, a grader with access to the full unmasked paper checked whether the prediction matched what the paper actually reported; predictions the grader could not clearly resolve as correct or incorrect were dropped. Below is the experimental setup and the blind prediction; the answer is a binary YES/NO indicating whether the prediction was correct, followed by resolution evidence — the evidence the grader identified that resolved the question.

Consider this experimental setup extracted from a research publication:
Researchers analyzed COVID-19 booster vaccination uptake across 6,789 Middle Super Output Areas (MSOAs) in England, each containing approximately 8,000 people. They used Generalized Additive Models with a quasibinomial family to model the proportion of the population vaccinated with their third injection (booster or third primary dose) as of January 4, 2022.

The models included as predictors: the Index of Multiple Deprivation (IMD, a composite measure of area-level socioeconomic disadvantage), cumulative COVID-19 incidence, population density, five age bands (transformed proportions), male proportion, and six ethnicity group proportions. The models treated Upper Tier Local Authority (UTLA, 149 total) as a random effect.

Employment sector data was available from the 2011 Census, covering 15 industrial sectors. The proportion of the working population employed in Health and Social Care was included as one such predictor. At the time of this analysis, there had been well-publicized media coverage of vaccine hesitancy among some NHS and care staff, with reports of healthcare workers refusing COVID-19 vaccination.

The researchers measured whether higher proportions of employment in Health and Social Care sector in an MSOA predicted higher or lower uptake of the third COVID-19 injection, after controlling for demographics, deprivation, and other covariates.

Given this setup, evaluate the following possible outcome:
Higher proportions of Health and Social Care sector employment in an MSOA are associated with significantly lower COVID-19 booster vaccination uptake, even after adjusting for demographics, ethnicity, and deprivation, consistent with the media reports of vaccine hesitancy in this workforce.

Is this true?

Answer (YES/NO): NO